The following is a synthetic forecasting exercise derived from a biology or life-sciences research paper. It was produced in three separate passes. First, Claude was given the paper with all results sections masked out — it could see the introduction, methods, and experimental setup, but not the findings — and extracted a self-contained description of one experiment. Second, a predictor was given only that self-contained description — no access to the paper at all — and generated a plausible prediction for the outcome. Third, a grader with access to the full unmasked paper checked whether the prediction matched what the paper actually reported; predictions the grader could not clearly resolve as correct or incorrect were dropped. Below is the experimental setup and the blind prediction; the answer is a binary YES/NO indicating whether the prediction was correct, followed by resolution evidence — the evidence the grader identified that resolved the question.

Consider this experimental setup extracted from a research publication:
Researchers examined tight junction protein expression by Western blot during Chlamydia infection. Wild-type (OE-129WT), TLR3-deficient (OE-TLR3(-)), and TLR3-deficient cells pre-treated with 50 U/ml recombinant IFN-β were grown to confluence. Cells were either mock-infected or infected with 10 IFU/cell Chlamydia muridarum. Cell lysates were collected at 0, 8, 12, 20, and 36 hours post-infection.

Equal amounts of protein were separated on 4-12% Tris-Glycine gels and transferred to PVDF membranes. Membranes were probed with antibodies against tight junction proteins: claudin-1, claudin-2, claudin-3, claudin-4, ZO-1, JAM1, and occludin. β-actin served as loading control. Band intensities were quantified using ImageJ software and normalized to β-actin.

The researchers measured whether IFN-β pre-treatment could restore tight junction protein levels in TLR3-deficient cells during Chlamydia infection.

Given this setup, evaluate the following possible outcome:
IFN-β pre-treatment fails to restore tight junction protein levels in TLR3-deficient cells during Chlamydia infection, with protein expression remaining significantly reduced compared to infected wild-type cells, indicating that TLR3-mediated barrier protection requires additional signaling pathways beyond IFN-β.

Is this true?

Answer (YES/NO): NO